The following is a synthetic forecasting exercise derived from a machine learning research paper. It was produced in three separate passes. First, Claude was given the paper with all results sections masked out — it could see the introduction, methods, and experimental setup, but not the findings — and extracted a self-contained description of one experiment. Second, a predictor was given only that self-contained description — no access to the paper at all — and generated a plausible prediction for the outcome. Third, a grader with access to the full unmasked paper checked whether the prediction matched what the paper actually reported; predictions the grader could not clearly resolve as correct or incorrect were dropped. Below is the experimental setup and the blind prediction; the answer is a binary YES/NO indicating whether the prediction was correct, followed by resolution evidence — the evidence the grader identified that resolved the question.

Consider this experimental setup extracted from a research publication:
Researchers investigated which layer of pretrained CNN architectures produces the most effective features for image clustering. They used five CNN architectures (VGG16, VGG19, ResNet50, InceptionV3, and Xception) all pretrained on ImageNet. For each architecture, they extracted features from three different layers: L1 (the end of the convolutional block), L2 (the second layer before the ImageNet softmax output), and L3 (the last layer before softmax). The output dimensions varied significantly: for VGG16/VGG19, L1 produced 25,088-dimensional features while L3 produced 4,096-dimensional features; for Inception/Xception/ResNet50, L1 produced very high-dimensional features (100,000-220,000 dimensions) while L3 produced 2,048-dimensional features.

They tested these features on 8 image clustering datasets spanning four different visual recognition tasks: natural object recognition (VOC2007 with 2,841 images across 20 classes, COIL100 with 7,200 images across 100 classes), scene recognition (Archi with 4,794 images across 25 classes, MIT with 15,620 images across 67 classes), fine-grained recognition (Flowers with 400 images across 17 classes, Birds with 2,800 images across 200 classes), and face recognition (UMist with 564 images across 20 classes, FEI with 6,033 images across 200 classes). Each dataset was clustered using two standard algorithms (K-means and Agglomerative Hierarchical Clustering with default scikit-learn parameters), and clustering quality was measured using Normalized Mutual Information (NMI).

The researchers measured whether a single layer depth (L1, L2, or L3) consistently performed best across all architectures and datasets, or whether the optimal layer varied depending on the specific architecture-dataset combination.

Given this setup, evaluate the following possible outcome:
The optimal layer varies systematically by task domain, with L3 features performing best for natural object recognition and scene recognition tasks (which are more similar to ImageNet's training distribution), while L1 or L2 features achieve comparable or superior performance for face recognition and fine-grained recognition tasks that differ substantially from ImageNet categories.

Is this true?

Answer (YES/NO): NO